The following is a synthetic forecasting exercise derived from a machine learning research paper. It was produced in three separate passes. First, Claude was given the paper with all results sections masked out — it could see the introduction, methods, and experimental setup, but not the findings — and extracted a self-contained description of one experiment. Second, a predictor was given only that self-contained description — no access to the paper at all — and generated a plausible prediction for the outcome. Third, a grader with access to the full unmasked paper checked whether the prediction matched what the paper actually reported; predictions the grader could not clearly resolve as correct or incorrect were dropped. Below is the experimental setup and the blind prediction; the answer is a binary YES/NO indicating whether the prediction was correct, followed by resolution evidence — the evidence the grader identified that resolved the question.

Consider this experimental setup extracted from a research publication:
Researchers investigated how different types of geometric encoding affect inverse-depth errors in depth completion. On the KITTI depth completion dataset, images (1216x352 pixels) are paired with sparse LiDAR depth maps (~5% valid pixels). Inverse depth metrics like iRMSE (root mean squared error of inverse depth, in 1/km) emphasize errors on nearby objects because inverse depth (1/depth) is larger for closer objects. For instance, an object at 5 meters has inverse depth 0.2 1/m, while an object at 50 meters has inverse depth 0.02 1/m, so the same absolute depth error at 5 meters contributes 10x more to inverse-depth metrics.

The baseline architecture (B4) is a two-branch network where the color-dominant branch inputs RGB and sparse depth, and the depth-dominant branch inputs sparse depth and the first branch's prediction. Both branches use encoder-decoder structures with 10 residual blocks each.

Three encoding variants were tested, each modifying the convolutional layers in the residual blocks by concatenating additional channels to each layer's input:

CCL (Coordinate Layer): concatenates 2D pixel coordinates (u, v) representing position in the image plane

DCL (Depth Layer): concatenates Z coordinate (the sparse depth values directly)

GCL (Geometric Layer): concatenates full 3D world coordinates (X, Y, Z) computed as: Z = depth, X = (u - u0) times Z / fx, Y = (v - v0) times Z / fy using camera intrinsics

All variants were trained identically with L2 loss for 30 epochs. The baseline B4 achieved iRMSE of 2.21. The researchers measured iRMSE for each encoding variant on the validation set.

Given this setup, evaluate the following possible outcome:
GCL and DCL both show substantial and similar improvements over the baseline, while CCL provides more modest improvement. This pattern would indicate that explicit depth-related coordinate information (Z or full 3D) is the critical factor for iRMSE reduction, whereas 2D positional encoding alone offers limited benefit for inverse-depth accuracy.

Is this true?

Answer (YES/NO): NO